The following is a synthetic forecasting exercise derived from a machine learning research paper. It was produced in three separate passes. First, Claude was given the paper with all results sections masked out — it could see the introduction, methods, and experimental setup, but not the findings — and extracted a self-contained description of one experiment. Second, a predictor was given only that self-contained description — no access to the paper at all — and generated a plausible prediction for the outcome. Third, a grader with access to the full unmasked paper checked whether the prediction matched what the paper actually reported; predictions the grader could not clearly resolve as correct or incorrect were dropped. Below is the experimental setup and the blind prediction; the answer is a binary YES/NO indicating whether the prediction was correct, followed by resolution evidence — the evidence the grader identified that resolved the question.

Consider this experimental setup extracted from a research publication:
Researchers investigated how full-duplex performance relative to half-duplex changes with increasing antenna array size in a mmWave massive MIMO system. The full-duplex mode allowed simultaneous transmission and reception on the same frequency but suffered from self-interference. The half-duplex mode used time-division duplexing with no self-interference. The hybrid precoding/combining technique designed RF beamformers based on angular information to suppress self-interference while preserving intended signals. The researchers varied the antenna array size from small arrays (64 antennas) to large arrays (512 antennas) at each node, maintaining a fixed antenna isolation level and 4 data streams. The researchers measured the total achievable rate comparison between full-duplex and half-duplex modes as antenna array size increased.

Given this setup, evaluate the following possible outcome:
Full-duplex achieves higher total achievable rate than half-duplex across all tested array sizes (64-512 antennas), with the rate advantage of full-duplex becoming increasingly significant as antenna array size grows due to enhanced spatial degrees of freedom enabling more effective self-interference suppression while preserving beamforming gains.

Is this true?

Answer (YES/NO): YES